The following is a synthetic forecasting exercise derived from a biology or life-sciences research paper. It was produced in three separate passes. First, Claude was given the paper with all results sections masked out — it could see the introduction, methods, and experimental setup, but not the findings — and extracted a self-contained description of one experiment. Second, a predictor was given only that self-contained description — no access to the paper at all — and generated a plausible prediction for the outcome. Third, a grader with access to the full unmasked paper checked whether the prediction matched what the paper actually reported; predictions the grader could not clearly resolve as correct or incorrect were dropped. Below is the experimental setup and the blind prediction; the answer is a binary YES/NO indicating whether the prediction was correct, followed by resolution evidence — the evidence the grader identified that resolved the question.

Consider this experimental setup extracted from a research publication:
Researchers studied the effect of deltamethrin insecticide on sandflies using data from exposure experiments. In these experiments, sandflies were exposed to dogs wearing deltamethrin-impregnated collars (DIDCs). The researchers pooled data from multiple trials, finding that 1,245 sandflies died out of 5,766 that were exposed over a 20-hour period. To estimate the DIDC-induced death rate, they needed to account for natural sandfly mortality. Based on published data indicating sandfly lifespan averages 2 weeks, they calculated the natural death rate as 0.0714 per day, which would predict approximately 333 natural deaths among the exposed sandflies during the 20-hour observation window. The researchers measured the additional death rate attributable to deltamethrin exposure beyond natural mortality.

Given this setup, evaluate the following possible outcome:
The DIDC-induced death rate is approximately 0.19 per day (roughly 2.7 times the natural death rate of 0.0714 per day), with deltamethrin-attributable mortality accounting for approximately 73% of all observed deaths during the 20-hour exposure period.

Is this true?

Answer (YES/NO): YES